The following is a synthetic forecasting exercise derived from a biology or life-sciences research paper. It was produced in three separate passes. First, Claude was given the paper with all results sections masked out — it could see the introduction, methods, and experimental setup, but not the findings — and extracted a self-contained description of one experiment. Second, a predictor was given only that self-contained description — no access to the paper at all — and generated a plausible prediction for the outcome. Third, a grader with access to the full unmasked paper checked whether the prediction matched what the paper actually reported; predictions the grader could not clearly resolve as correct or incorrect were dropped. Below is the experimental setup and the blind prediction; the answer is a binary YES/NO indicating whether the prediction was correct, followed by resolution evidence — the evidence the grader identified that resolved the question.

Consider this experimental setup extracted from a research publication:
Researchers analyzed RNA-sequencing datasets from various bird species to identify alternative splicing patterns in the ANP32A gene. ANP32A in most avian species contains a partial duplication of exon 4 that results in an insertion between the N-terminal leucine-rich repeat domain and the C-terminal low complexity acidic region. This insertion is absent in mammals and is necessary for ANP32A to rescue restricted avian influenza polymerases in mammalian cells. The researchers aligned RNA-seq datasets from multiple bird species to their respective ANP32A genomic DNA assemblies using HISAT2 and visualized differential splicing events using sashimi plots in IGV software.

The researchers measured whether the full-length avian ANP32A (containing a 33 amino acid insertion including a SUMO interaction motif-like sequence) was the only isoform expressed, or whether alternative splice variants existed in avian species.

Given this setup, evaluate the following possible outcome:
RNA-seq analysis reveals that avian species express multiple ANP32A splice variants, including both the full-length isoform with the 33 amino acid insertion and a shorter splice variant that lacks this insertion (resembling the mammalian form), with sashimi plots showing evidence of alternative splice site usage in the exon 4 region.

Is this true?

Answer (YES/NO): YES